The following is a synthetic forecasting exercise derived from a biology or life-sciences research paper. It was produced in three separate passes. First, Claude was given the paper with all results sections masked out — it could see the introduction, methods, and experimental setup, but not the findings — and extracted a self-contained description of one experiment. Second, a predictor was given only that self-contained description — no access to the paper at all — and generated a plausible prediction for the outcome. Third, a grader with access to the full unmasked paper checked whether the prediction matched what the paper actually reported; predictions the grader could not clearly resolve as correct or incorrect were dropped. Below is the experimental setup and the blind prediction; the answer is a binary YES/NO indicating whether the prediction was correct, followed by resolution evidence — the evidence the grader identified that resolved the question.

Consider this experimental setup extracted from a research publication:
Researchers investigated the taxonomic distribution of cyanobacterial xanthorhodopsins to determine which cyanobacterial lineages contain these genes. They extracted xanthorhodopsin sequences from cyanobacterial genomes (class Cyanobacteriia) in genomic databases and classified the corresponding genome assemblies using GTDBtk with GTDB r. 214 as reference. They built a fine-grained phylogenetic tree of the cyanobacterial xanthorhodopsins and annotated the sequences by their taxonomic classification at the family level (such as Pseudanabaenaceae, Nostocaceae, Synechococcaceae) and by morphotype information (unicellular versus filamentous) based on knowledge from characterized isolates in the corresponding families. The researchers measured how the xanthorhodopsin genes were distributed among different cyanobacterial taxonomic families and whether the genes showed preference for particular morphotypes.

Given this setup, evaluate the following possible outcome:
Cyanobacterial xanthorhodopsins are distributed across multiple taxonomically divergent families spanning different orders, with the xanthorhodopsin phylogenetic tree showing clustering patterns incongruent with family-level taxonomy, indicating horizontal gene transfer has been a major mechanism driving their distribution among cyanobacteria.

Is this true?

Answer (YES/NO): YES